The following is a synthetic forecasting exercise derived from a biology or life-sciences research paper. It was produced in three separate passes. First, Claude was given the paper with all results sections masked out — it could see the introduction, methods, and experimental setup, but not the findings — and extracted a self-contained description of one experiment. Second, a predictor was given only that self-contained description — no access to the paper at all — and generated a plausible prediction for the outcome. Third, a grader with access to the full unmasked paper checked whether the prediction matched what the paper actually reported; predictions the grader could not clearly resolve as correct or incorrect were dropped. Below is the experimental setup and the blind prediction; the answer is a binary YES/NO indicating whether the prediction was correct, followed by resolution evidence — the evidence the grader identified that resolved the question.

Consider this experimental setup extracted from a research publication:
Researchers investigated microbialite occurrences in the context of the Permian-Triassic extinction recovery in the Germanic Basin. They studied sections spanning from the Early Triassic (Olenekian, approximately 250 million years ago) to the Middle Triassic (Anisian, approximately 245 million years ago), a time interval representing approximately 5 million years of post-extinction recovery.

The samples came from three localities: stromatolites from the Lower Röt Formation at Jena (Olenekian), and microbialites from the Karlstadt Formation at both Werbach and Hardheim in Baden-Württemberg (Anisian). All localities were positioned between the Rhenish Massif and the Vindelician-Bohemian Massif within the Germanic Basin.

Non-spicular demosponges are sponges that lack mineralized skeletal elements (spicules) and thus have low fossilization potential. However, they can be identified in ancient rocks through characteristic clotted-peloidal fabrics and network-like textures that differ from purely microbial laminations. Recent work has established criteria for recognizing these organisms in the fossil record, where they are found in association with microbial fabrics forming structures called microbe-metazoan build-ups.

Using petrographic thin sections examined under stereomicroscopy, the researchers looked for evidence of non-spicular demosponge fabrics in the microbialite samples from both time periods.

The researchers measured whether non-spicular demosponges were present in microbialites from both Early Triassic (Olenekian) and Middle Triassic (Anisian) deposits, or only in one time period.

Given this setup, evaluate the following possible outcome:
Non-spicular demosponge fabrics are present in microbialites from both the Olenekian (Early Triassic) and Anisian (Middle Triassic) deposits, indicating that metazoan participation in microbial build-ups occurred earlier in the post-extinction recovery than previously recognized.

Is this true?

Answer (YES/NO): NO